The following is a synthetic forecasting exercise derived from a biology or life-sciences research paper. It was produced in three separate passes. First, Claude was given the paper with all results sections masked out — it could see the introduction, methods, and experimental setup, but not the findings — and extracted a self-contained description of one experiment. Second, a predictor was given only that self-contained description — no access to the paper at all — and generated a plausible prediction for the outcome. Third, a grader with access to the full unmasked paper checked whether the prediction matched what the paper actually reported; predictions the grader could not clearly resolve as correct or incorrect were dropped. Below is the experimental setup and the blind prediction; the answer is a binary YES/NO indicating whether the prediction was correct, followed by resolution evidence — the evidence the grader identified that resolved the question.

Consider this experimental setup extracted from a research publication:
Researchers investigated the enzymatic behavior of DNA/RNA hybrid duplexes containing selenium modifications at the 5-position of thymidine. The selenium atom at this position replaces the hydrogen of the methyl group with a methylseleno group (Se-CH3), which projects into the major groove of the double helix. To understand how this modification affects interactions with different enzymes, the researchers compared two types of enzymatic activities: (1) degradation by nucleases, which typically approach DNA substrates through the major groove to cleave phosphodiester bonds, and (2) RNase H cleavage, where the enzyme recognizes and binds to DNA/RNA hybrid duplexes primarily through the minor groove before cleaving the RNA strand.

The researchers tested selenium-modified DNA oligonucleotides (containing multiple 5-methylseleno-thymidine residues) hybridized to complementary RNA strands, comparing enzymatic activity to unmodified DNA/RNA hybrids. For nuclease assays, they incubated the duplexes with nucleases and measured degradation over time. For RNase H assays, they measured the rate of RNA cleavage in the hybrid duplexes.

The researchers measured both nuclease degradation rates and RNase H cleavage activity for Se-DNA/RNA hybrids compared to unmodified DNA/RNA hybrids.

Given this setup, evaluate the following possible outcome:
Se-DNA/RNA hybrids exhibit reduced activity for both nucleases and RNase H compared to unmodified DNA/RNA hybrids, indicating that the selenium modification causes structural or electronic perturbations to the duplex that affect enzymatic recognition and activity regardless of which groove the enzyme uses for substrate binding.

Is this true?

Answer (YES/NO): NO